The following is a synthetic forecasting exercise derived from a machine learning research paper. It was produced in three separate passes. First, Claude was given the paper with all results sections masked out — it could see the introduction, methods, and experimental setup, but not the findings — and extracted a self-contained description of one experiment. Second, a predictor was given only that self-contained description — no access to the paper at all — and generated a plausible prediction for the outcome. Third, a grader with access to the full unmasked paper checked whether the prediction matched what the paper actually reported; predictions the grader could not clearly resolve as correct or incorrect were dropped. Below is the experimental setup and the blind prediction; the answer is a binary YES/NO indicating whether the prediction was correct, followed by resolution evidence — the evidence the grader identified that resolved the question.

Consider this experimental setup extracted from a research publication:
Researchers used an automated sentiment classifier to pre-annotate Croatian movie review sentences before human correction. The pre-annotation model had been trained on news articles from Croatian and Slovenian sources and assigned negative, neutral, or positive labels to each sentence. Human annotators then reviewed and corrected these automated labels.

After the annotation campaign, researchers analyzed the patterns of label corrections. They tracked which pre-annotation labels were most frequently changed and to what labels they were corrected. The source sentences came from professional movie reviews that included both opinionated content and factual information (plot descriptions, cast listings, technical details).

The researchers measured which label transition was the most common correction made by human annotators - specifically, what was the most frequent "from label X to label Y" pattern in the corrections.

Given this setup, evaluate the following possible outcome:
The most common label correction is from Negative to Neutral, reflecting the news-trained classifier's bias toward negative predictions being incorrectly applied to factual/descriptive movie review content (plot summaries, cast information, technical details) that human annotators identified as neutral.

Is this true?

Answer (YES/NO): YES